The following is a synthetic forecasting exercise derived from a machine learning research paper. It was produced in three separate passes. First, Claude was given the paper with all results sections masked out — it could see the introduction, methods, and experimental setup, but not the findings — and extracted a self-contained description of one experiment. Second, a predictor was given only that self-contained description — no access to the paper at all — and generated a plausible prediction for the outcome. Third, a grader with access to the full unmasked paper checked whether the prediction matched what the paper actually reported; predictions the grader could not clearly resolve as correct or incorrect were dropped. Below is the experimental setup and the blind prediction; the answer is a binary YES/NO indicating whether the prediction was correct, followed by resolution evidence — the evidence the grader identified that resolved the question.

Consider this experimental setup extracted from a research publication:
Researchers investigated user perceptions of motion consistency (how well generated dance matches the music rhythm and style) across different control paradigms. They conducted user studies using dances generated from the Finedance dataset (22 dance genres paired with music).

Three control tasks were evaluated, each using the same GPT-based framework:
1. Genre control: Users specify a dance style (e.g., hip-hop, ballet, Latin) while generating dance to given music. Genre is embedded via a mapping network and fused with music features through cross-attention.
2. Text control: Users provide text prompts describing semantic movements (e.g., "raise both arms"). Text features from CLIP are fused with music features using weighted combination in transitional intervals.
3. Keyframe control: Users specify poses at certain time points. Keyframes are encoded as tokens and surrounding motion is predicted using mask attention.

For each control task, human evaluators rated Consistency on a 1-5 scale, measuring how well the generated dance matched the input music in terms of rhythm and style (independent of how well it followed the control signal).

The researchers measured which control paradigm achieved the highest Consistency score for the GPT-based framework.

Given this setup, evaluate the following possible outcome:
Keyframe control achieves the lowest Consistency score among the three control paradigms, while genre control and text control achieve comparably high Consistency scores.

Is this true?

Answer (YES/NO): NO